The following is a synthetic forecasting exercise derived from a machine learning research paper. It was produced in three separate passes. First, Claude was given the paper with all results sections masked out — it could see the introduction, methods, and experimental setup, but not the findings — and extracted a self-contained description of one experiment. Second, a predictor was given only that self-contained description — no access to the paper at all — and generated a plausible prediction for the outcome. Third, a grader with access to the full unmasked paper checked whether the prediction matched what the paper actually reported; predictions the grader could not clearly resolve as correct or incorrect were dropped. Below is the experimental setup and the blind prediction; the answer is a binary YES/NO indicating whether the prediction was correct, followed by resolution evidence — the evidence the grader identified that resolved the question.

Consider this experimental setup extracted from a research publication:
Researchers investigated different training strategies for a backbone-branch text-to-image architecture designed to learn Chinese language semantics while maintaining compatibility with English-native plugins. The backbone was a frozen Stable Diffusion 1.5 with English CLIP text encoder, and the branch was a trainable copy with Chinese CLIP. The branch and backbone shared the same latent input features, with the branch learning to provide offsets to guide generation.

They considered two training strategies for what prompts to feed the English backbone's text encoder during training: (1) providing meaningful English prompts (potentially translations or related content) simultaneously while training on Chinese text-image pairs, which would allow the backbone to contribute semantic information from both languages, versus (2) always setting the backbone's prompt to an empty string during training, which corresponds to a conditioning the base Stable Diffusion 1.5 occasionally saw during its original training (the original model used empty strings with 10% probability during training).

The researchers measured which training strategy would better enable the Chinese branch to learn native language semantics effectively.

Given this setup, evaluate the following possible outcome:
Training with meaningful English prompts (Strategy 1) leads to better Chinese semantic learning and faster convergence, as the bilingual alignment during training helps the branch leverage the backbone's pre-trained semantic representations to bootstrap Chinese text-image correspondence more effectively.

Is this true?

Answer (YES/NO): NO